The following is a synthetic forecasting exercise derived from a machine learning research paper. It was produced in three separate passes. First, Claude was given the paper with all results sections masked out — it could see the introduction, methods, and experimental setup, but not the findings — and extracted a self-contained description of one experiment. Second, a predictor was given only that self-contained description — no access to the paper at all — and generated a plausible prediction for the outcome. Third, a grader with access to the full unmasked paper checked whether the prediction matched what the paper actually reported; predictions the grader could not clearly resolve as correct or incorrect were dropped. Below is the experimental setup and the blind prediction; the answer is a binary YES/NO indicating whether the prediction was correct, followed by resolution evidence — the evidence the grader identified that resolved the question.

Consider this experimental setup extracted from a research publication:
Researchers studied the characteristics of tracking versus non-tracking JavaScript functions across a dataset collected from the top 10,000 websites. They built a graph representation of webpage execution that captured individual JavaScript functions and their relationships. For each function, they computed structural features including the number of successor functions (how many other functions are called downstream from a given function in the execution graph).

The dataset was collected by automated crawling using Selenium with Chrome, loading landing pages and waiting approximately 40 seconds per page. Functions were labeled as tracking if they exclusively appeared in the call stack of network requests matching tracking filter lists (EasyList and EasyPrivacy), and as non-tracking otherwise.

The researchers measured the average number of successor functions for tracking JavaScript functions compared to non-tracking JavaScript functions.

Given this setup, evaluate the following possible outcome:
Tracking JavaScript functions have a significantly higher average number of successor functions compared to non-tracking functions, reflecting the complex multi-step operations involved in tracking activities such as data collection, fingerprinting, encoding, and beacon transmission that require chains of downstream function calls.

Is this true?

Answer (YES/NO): YES